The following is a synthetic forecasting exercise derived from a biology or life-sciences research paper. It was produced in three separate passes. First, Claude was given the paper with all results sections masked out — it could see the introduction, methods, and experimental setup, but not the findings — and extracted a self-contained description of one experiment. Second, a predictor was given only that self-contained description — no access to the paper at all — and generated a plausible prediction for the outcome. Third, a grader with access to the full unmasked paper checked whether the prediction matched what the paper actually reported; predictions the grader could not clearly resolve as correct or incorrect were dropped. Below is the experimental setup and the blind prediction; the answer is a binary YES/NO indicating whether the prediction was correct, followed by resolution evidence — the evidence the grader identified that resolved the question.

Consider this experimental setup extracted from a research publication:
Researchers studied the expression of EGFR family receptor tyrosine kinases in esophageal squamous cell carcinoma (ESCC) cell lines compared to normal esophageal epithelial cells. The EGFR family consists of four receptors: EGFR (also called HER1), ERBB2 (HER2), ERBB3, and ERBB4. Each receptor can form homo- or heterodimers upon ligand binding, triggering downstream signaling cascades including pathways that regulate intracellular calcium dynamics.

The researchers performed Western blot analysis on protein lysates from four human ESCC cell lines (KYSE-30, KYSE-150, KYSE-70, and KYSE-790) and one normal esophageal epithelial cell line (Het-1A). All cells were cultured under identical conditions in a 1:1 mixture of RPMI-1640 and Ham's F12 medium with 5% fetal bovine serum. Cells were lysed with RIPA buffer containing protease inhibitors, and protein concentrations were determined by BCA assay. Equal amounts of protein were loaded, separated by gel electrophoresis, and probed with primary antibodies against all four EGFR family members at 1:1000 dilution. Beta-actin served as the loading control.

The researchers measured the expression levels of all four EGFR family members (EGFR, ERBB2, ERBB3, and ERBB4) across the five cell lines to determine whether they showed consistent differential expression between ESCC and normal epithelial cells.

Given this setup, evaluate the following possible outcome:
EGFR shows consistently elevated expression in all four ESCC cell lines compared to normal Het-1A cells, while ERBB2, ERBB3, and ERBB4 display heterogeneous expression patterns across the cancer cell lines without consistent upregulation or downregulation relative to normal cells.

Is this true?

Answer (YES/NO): NO